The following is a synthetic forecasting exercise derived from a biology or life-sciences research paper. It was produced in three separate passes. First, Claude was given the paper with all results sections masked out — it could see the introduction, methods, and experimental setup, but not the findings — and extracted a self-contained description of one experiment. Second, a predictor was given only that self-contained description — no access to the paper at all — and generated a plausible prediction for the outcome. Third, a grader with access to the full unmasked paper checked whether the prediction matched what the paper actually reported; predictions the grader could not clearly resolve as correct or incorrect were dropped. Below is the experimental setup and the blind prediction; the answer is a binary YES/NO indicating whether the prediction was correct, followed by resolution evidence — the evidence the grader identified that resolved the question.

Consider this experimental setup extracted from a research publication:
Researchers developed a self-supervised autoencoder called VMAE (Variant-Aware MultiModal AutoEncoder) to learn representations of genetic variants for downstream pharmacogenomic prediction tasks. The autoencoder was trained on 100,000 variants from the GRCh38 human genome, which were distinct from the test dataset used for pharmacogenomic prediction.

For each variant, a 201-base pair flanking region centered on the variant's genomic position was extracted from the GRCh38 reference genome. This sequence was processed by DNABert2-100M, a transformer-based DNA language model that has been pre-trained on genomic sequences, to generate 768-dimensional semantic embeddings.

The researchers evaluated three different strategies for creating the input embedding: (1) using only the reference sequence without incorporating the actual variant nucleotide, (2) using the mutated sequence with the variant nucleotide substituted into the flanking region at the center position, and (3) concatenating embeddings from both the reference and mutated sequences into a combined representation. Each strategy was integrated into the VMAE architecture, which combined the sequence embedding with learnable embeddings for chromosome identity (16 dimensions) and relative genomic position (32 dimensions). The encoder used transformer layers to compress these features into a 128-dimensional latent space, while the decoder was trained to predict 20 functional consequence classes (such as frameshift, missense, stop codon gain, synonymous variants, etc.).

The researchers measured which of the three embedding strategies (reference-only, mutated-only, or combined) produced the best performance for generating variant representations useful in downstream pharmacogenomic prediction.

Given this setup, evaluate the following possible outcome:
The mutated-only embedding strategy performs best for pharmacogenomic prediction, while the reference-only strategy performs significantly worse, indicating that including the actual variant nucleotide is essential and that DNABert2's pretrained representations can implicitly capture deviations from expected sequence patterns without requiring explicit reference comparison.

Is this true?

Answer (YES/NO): NO